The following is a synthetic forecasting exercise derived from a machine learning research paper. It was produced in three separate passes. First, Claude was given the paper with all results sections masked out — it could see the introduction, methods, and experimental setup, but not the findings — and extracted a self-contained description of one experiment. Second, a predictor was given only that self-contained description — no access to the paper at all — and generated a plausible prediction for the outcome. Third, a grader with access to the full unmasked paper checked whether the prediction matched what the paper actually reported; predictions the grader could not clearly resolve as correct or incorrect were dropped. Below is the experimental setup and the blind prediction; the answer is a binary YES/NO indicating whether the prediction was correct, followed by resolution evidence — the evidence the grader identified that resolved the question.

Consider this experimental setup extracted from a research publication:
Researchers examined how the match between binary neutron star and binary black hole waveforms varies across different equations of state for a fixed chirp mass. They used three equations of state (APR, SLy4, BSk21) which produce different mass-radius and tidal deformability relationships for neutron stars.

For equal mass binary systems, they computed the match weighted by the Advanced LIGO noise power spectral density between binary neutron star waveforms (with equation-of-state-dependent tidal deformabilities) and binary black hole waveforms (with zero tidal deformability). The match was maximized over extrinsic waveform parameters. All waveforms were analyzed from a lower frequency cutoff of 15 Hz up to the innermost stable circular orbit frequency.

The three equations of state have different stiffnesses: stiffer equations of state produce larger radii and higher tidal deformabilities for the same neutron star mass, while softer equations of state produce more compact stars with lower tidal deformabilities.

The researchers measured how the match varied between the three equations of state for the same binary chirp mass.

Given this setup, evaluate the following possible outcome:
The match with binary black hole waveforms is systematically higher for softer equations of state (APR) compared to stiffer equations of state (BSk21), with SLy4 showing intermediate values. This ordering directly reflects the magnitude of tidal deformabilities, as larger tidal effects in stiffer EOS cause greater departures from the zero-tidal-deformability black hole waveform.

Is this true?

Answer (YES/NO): YES